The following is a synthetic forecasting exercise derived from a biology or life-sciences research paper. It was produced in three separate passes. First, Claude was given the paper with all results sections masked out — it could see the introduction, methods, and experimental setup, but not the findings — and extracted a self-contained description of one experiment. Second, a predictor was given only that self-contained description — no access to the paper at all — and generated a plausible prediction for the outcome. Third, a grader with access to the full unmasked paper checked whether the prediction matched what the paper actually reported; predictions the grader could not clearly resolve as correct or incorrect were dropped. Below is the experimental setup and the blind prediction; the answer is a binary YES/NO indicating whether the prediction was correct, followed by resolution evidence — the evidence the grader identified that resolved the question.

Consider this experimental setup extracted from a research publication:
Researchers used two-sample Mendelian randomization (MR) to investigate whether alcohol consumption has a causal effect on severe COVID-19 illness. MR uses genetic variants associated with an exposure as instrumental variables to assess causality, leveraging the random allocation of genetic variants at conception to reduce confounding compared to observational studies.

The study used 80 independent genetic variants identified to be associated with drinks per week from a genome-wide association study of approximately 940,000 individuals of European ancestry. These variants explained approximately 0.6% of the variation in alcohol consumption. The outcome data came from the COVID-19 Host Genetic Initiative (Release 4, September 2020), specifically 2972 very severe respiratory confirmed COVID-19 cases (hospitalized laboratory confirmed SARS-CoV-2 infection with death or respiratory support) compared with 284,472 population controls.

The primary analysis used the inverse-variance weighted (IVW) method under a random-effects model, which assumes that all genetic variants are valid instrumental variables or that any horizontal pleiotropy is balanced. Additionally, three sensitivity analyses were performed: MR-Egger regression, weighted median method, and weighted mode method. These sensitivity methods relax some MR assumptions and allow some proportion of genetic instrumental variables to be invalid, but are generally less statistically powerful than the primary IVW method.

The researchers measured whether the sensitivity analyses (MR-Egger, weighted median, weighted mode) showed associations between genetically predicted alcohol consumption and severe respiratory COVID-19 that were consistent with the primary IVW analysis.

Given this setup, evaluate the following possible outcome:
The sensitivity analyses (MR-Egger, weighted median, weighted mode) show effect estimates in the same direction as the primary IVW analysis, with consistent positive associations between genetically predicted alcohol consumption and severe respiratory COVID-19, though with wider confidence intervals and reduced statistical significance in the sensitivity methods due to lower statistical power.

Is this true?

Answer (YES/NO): NO